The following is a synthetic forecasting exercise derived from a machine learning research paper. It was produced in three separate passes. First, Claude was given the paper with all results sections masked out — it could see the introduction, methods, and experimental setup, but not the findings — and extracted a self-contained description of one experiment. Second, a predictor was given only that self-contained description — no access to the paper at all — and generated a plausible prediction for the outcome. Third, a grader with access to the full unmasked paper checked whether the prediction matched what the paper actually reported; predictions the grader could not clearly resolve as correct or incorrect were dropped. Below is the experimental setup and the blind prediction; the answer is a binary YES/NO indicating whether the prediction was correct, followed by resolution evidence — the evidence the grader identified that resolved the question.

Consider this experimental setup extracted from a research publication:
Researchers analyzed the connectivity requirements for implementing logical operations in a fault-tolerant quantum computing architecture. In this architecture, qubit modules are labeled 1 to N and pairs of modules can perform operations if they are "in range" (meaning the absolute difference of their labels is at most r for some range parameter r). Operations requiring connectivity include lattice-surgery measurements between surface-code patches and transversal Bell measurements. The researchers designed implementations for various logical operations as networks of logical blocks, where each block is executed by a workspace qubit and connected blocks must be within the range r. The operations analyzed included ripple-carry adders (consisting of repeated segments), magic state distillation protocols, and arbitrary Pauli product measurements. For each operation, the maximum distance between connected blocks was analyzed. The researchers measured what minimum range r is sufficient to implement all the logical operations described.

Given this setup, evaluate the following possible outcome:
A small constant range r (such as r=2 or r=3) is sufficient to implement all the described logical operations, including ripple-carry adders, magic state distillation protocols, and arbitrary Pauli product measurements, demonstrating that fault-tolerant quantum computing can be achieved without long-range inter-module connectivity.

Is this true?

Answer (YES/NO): NO